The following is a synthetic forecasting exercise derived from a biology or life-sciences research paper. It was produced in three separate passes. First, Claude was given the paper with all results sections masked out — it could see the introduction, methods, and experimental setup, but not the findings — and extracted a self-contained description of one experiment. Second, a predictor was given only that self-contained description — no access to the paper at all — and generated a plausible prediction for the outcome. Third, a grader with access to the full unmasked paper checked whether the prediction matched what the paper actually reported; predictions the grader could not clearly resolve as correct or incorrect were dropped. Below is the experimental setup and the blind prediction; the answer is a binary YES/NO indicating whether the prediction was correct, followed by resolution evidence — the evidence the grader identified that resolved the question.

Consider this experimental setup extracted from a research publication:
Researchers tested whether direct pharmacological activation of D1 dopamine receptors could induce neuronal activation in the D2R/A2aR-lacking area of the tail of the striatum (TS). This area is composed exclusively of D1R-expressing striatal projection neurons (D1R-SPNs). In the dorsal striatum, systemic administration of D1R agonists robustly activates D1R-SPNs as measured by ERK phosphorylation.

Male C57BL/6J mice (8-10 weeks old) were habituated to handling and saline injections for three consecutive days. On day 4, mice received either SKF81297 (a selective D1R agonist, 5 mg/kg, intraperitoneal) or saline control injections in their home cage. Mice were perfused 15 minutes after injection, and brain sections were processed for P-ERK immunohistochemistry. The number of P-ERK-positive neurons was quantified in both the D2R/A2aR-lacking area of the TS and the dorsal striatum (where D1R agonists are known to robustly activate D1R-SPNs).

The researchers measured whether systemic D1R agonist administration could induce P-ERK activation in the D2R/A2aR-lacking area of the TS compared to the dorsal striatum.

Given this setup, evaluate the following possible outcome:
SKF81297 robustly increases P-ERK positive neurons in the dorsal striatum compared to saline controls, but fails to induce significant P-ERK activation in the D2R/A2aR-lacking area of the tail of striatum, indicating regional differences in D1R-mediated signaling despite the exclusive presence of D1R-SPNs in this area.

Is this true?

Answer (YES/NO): NO